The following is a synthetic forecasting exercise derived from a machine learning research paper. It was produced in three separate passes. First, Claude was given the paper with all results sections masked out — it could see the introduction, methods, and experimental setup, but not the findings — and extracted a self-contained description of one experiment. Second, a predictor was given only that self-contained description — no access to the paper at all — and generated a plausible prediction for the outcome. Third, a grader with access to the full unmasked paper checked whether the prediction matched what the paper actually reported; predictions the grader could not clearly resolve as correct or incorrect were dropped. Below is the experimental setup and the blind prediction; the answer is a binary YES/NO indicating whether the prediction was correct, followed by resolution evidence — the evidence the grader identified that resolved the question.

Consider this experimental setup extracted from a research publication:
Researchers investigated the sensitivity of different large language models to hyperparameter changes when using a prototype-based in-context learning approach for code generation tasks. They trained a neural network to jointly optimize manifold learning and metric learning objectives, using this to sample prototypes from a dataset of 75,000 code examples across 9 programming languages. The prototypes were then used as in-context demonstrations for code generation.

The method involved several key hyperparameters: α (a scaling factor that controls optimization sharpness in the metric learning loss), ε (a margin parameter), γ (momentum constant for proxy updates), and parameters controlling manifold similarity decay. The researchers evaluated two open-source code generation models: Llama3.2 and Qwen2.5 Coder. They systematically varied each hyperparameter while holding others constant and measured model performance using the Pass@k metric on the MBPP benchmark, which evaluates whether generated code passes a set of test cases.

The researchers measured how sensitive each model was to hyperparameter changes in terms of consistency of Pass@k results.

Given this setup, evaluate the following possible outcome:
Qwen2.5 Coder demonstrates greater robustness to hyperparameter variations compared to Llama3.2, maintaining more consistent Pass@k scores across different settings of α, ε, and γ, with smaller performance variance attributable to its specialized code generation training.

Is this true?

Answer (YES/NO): NO